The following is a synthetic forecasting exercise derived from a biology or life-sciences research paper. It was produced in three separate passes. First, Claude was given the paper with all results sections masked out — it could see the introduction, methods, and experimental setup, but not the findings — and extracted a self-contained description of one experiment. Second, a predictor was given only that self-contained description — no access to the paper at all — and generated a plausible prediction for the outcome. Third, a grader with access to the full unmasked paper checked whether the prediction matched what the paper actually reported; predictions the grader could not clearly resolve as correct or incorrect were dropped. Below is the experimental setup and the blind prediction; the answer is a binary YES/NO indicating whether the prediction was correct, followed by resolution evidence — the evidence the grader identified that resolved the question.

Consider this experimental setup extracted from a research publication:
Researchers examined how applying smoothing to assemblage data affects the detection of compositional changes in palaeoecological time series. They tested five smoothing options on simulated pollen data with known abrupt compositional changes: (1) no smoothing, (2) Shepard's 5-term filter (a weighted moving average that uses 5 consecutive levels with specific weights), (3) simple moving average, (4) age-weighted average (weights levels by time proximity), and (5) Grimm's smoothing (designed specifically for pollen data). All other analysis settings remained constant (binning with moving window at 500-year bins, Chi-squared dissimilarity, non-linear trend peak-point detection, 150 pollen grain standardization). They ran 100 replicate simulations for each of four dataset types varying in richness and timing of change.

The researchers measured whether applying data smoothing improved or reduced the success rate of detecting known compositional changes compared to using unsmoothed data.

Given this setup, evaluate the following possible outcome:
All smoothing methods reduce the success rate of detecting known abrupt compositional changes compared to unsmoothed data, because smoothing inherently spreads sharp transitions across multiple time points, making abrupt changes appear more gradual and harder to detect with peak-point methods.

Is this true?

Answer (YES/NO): YES